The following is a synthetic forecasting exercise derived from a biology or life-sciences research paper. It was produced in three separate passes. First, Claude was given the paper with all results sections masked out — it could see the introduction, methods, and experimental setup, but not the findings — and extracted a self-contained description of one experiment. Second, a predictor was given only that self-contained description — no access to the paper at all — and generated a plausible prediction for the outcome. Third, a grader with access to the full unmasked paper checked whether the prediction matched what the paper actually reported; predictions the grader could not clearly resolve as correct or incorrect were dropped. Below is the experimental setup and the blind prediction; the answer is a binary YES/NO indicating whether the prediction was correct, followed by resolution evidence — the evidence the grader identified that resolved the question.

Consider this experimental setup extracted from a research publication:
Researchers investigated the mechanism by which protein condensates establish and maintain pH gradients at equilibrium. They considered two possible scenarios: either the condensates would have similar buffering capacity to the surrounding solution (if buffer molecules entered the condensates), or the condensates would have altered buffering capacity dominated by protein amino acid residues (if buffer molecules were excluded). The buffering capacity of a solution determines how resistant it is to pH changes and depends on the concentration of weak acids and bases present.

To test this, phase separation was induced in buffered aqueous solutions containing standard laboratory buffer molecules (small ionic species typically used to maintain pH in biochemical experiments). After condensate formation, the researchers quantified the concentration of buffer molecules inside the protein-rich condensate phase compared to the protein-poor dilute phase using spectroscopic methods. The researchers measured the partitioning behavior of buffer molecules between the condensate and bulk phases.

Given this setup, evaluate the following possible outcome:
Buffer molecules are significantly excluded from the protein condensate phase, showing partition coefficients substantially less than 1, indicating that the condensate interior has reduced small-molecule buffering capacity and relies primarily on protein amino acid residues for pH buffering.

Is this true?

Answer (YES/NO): YES